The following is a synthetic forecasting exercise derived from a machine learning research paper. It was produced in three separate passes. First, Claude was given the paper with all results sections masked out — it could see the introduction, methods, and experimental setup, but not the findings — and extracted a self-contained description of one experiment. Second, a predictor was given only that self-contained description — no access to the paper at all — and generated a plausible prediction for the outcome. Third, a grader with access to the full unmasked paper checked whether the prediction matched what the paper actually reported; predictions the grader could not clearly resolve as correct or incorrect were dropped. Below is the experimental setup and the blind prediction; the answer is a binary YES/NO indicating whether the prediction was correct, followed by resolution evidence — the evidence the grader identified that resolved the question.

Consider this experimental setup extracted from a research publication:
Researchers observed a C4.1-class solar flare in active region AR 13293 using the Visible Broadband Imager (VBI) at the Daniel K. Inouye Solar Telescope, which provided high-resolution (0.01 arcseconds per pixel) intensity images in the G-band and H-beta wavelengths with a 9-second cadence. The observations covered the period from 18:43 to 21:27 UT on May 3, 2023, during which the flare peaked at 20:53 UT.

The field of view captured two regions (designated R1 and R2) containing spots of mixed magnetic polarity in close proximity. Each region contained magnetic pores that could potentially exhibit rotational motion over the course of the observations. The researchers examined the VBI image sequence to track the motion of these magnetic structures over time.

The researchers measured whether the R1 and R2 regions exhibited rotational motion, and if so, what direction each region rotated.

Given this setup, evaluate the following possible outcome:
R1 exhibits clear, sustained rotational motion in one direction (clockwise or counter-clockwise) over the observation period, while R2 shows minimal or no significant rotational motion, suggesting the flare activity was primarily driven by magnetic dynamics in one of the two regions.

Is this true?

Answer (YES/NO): NO